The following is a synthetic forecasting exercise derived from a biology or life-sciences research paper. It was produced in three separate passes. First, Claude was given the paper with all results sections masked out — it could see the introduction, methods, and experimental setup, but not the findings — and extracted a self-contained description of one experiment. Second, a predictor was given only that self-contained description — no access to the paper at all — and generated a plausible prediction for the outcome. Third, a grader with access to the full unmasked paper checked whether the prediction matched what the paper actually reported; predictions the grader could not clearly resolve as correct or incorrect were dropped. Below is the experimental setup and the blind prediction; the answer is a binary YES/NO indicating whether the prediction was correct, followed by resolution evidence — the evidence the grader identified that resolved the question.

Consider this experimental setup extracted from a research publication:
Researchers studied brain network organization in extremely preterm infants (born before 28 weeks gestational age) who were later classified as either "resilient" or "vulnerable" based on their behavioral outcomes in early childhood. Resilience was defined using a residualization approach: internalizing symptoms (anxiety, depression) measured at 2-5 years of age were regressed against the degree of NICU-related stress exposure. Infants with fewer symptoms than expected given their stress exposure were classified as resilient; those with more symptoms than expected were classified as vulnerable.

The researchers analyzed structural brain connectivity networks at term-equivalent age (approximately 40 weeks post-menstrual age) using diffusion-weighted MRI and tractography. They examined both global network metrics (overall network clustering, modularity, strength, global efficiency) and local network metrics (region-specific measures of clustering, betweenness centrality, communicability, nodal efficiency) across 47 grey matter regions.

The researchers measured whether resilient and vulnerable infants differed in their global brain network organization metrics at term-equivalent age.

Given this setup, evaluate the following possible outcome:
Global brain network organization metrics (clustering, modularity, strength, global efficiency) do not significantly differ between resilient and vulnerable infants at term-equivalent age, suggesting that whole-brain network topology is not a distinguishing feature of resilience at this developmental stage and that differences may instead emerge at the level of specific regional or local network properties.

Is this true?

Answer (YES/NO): YES